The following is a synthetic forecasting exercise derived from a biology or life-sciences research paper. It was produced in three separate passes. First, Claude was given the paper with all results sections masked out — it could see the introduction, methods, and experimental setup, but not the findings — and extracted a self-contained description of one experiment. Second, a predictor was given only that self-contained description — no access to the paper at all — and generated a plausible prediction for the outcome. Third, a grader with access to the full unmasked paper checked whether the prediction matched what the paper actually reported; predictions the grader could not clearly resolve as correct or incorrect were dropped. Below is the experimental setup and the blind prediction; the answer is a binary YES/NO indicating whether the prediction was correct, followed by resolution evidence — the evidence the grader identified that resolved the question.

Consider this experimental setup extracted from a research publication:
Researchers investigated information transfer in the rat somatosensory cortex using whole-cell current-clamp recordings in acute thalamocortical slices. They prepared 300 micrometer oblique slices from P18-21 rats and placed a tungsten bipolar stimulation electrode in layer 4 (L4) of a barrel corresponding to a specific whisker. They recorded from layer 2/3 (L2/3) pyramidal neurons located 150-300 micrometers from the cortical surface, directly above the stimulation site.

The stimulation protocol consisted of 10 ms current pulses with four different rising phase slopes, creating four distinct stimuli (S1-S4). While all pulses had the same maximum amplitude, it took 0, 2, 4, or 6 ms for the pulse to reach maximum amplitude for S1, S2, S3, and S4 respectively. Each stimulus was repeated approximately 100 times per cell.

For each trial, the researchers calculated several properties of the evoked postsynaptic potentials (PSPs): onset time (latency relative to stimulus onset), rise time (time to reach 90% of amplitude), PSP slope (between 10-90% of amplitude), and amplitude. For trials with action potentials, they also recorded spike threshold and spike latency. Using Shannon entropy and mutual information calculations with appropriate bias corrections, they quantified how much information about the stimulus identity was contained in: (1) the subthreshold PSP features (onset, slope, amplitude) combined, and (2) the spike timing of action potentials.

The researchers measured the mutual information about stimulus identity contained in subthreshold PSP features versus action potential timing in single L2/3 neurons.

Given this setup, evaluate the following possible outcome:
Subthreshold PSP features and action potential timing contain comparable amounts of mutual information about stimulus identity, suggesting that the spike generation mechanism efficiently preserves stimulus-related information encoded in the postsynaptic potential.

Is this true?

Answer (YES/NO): NO